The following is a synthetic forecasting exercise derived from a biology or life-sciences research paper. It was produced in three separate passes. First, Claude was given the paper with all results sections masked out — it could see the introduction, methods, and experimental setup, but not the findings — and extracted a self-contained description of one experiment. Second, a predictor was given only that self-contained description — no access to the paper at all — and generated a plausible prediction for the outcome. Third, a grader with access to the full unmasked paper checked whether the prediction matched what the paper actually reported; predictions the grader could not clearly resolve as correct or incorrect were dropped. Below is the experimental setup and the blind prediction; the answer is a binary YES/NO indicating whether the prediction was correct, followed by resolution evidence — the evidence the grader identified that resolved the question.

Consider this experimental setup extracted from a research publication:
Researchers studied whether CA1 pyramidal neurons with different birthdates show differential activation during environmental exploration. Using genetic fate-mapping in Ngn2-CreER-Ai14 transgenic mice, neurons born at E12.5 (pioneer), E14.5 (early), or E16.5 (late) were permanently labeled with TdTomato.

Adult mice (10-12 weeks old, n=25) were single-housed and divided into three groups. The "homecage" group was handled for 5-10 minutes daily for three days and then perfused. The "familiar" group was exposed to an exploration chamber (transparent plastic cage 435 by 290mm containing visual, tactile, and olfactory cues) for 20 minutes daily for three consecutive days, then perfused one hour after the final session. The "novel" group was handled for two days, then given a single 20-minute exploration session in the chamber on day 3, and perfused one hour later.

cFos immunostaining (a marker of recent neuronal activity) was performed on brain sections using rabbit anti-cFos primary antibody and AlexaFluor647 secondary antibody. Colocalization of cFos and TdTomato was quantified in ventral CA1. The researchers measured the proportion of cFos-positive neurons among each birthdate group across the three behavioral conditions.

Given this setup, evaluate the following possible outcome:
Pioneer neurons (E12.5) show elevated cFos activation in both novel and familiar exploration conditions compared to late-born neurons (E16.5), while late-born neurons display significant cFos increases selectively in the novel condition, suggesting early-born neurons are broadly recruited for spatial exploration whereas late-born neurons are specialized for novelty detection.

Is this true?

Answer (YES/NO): NO